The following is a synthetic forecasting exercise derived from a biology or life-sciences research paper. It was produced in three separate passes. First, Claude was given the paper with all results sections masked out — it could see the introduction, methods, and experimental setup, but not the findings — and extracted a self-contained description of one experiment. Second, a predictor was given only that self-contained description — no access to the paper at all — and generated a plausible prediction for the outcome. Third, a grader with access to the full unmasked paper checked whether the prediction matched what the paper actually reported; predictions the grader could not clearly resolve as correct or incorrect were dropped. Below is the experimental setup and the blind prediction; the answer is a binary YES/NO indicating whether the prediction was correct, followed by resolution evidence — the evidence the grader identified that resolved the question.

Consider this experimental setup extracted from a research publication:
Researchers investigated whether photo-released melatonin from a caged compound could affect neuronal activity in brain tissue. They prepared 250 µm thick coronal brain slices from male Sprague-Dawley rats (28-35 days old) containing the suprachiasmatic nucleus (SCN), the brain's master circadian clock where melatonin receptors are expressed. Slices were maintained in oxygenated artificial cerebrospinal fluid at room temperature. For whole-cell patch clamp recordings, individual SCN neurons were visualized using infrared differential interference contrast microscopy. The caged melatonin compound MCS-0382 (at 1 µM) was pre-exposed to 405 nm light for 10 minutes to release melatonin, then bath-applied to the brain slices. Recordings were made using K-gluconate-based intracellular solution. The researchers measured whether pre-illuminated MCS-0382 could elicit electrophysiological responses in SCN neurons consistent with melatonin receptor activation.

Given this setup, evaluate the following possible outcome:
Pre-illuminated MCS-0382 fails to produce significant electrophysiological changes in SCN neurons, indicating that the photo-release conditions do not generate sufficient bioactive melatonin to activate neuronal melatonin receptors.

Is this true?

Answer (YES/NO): NO